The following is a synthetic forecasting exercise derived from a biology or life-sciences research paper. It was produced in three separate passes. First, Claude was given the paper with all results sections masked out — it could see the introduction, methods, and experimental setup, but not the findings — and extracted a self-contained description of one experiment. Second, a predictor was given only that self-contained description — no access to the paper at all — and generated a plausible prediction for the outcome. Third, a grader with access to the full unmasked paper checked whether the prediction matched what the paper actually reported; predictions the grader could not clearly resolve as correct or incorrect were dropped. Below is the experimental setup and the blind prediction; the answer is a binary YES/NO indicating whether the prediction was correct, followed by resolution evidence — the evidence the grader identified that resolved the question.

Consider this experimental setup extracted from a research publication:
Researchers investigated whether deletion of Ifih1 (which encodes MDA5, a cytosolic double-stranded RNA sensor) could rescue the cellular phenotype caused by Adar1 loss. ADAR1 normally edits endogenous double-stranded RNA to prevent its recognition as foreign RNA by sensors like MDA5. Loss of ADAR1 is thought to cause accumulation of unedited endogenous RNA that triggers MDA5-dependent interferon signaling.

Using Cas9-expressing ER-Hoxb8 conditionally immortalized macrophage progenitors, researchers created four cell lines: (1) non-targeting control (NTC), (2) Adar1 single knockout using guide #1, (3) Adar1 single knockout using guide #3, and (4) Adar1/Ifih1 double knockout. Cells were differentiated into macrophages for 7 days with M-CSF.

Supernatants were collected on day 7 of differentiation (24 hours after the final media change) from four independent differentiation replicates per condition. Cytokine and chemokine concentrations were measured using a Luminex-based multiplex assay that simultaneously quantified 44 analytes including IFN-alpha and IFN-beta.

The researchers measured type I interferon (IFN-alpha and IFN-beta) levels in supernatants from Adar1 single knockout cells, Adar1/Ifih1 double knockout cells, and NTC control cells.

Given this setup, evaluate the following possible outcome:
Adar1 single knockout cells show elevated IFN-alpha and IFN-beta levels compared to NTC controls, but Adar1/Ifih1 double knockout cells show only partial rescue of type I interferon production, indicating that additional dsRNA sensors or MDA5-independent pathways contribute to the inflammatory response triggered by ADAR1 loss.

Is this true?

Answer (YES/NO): NO